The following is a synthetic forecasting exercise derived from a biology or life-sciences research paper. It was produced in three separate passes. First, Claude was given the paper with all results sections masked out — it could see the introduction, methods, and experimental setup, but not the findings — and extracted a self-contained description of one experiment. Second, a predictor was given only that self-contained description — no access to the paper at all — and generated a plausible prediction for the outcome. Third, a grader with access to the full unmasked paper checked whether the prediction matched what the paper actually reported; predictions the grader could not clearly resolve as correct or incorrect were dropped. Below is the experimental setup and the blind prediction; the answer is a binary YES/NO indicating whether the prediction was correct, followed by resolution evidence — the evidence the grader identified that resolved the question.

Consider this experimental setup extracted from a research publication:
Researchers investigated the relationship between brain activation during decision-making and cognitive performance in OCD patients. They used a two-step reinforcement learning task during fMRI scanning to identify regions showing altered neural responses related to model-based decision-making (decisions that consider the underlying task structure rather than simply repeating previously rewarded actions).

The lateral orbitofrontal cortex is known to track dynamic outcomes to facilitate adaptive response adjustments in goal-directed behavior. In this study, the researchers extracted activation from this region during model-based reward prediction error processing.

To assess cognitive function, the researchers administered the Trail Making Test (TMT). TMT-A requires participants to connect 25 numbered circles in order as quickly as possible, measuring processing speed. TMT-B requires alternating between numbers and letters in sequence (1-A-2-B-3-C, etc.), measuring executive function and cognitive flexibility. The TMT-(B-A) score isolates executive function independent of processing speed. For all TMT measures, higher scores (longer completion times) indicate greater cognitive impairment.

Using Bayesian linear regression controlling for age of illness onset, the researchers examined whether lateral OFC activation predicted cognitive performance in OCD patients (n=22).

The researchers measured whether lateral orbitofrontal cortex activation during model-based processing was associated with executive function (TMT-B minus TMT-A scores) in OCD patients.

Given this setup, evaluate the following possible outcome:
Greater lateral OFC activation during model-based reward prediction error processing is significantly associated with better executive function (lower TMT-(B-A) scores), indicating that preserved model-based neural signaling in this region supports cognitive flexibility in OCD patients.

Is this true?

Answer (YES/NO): NO